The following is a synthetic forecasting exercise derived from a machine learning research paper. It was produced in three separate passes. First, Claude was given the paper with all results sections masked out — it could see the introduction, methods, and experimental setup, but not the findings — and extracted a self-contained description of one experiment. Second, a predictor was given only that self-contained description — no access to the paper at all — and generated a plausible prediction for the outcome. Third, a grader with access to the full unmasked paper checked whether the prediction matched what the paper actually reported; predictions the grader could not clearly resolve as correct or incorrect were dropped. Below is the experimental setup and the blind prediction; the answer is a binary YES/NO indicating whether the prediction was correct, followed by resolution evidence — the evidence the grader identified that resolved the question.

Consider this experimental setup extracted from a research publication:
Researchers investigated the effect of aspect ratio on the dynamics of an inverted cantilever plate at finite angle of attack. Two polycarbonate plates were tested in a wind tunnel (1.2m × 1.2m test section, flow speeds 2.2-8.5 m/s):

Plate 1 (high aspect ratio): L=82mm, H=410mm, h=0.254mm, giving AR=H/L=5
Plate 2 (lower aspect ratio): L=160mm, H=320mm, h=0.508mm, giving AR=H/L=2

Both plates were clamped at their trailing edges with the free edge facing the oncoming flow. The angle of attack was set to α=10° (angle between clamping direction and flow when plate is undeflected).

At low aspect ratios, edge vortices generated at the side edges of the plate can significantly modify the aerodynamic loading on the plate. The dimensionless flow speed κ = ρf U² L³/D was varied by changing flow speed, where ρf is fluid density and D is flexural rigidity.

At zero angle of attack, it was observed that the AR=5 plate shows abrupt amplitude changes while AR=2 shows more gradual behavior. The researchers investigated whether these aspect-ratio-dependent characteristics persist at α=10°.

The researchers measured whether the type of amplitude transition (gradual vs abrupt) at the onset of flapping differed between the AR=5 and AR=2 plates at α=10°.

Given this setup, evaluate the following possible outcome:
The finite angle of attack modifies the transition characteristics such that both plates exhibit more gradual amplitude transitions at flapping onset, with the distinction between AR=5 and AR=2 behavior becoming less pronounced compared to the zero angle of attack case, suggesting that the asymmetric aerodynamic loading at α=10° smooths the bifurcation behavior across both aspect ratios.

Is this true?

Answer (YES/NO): NO